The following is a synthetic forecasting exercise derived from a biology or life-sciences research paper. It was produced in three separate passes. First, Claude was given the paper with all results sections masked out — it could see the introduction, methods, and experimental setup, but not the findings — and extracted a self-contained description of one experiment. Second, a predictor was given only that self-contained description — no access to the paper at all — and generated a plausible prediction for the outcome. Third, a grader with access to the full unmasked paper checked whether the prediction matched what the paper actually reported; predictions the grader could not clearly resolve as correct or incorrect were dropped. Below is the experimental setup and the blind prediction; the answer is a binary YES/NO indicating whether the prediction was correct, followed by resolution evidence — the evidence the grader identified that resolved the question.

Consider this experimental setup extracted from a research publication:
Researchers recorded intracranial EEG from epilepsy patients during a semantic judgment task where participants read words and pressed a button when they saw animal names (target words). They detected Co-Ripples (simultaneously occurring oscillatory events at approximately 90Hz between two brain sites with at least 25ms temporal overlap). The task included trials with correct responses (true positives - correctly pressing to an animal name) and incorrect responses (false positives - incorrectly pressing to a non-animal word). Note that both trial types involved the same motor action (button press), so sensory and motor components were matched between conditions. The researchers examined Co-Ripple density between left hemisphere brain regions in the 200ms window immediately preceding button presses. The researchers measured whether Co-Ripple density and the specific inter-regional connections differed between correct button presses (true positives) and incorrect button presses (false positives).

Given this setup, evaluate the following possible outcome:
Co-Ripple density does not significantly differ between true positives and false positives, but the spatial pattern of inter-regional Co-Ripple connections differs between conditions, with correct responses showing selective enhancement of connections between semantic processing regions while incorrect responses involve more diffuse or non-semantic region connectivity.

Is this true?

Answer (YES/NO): NO